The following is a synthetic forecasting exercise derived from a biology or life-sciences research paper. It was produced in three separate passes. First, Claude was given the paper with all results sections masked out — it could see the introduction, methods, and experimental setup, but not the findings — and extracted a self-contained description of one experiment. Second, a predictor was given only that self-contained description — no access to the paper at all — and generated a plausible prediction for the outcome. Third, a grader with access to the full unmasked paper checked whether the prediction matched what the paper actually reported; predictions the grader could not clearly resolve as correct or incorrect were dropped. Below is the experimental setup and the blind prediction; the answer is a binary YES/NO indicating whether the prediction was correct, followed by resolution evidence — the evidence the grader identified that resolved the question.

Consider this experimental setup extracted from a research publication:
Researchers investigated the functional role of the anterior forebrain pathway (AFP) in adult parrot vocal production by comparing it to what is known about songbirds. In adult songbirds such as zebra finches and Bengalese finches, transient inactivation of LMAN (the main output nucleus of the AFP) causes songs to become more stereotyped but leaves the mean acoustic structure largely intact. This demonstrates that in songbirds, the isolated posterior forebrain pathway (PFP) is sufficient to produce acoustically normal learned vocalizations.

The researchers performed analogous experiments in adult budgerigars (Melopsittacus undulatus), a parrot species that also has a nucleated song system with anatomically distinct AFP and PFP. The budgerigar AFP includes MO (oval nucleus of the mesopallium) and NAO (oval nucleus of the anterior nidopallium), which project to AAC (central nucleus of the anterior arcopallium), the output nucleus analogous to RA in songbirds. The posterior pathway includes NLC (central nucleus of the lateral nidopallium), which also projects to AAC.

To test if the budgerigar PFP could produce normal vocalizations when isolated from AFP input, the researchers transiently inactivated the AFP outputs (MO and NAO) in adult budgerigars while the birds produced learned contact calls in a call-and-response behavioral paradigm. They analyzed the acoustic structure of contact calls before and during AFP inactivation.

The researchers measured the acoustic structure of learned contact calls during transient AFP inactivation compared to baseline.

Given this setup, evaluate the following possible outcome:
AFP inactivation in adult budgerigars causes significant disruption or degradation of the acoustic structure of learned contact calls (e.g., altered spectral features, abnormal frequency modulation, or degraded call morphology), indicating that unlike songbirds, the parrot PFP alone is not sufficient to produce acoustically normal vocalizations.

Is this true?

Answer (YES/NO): YES